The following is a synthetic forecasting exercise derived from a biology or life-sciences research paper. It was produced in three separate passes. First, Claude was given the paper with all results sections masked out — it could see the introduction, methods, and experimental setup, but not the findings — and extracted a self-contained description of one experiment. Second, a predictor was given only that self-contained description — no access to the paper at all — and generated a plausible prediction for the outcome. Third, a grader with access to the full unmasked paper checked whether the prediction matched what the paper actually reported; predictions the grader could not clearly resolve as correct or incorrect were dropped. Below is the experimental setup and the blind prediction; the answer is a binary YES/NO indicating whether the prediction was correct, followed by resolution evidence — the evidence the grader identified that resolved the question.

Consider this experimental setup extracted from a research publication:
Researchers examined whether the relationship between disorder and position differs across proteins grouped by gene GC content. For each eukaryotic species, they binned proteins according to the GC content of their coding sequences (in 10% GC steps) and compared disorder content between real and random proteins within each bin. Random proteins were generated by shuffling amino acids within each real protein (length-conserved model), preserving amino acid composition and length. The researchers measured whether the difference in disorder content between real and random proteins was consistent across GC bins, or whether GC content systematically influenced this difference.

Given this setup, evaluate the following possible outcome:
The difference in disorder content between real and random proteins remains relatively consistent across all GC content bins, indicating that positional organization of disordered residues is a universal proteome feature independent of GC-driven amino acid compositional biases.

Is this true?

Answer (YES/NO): YES